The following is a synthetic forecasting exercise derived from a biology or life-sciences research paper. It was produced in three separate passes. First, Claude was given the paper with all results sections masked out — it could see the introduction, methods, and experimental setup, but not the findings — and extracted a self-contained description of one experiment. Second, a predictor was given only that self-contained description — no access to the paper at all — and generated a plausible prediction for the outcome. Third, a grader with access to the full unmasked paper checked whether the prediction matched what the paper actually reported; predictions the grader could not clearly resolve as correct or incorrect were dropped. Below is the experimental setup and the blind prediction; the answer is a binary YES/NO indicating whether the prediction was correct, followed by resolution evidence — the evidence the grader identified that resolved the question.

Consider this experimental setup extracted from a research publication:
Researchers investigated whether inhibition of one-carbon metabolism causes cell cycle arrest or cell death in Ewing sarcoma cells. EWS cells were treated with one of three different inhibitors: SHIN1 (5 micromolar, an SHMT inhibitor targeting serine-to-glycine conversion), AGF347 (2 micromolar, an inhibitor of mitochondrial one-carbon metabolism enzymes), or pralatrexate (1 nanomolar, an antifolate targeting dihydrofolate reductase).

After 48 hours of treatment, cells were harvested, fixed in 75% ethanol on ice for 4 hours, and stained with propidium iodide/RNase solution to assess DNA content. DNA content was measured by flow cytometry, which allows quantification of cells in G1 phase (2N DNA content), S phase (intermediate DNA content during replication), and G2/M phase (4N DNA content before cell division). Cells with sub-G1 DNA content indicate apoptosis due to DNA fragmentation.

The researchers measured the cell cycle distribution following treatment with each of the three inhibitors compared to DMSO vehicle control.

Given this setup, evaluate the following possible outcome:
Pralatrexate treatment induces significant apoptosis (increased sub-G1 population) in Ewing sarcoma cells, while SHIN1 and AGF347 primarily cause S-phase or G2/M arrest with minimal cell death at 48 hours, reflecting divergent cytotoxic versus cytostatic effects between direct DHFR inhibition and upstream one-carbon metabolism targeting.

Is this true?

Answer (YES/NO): NO